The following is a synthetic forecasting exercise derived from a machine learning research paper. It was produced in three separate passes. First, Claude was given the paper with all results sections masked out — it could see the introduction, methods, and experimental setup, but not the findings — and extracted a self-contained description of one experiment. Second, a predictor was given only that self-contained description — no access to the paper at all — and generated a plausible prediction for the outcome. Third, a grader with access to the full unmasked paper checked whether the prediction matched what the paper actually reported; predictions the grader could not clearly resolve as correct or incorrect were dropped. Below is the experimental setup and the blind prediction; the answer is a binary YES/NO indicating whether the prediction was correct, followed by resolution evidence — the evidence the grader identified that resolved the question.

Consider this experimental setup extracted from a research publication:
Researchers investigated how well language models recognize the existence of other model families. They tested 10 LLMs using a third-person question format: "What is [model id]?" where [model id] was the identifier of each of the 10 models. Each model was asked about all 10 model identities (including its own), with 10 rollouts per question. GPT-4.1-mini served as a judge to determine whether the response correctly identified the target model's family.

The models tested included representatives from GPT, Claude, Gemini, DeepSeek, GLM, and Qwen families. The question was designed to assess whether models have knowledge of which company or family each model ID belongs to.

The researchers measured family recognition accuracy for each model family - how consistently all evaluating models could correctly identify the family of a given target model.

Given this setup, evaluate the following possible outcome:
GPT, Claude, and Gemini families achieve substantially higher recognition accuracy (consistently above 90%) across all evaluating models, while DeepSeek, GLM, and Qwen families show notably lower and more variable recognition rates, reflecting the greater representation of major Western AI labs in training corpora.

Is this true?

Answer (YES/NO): NO